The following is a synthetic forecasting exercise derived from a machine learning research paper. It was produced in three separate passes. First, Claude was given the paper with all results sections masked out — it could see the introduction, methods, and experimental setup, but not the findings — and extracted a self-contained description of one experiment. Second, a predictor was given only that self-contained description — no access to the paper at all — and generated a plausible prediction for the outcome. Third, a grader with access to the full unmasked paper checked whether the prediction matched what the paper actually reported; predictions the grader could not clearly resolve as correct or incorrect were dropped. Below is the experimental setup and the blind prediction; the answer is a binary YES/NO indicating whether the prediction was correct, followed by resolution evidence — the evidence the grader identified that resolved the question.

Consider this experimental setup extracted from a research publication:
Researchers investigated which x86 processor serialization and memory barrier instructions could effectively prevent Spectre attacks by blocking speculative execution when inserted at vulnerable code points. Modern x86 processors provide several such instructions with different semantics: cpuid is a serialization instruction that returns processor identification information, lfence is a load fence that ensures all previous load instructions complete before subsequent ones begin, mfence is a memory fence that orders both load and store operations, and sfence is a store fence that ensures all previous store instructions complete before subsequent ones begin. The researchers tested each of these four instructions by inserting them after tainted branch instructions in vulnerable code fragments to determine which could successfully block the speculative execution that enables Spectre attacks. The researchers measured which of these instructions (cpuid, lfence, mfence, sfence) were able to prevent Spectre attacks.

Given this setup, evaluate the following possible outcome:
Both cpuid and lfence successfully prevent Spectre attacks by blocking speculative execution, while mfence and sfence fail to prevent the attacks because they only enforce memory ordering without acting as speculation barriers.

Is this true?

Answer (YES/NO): NO